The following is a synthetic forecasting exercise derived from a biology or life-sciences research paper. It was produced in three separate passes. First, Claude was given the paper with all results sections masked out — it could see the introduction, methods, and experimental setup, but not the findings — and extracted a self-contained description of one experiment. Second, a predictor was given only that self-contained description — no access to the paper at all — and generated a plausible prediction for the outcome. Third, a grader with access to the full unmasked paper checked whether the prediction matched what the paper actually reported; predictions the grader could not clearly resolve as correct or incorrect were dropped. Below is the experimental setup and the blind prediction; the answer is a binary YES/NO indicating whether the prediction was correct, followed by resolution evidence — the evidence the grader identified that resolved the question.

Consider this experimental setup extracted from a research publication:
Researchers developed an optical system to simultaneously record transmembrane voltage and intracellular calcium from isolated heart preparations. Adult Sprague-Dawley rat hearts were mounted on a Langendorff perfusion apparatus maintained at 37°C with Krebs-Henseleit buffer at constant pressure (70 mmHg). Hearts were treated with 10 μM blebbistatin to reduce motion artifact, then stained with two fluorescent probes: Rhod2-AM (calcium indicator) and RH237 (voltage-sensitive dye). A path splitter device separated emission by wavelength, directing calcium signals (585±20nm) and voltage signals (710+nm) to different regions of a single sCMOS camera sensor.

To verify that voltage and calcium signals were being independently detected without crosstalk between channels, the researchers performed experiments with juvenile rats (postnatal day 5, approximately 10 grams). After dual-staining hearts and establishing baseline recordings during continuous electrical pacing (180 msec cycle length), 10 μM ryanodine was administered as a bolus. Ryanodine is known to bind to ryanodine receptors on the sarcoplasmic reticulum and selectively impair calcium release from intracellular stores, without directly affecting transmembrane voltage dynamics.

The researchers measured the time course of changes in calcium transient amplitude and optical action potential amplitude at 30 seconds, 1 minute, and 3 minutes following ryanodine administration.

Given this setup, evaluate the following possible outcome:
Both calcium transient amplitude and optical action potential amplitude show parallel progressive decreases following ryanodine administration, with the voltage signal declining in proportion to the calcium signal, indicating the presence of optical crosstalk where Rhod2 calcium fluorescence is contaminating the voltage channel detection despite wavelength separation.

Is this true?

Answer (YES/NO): NO